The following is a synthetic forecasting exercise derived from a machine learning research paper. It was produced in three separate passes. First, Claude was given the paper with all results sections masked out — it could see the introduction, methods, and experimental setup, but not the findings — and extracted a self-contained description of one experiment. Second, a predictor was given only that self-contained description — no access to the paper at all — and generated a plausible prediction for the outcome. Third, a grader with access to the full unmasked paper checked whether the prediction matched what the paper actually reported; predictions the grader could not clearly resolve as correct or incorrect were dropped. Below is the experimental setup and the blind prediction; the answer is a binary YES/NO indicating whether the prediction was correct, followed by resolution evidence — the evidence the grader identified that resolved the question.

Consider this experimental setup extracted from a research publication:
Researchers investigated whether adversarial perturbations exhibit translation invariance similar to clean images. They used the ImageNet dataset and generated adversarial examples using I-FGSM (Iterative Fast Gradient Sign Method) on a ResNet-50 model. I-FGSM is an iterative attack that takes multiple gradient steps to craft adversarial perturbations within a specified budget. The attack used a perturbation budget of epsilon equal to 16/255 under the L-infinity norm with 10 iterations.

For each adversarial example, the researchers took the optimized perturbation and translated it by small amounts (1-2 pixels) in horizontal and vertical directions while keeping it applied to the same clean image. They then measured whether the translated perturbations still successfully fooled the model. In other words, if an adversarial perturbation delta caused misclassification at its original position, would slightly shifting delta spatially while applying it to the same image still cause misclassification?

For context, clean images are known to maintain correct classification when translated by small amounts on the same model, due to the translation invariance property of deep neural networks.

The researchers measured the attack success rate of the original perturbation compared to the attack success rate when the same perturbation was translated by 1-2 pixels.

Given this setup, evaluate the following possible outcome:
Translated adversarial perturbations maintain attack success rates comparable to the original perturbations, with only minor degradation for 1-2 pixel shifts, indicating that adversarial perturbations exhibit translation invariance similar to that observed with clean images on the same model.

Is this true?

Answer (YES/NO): NO